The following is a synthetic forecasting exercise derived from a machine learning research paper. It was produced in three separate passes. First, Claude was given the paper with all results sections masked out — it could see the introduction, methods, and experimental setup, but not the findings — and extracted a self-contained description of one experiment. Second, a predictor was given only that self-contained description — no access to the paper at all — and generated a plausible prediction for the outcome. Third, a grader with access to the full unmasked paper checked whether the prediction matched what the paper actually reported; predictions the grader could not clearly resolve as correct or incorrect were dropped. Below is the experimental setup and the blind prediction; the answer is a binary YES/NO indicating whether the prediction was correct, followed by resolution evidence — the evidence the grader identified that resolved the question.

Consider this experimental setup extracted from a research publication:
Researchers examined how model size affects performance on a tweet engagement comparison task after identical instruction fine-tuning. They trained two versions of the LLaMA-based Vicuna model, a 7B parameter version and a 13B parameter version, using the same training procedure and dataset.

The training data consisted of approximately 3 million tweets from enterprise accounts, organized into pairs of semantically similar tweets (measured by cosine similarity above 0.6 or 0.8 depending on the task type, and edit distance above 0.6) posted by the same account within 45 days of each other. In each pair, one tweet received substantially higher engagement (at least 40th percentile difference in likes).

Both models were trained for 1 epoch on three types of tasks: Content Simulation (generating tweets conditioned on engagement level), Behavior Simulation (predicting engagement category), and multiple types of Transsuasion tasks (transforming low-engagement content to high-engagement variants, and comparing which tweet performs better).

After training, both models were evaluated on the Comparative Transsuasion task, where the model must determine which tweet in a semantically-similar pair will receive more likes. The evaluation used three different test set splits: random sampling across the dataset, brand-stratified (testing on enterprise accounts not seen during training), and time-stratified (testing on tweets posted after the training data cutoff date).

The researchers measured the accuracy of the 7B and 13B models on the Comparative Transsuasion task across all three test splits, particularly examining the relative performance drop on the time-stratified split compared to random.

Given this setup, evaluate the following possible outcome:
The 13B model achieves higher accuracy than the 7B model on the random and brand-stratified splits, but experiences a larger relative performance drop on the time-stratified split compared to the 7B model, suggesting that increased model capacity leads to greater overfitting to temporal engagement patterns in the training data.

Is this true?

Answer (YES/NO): NO